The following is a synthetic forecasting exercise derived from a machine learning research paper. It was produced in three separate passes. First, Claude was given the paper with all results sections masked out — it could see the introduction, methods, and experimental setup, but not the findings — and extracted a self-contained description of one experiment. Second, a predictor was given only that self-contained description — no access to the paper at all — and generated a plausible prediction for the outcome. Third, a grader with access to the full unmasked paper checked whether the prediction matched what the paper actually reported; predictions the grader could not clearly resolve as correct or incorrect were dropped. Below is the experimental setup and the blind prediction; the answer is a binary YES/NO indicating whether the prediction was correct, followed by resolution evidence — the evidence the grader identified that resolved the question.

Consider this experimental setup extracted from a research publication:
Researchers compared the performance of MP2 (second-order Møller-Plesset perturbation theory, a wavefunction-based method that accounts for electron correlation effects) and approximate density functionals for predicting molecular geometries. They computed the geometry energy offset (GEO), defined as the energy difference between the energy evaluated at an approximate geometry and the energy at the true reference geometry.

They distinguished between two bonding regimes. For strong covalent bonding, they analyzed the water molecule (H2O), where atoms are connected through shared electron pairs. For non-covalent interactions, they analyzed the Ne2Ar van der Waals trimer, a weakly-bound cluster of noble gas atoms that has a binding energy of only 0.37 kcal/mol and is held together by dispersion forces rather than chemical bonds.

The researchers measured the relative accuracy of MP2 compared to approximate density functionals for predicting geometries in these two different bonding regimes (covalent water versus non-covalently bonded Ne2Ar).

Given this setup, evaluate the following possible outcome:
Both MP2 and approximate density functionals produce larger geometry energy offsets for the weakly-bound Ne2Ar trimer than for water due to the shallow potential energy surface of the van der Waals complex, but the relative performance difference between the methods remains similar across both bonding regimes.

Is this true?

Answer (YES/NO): NO